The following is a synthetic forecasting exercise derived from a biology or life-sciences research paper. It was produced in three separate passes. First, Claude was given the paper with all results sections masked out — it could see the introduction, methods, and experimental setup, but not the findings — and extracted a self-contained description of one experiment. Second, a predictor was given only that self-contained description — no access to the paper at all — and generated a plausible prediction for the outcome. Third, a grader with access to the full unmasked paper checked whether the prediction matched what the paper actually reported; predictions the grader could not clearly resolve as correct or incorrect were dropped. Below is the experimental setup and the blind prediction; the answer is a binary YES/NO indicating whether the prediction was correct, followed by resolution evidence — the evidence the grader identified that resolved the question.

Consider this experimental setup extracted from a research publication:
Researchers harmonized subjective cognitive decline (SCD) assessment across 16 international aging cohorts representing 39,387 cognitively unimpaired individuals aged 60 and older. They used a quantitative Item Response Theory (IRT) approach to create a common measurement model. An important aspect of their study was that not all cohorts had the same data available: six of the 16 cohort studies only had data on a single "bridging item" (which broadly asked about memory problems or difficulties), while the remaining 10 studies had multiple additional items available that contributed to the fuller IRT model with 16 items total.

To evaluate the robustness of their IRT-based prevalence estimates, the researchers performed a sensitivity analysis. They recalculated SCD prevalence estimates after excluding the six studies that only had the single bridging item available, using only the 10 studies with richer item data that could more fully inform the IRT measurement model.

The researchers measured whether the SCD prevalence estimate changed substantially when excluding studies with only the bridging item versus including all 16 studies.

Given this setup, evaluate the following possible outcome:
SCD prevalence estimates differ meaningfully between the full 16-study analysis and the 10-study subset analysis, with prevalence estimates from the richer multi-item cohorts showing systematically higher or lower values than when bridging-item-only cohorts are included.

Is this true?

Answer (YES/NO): NO